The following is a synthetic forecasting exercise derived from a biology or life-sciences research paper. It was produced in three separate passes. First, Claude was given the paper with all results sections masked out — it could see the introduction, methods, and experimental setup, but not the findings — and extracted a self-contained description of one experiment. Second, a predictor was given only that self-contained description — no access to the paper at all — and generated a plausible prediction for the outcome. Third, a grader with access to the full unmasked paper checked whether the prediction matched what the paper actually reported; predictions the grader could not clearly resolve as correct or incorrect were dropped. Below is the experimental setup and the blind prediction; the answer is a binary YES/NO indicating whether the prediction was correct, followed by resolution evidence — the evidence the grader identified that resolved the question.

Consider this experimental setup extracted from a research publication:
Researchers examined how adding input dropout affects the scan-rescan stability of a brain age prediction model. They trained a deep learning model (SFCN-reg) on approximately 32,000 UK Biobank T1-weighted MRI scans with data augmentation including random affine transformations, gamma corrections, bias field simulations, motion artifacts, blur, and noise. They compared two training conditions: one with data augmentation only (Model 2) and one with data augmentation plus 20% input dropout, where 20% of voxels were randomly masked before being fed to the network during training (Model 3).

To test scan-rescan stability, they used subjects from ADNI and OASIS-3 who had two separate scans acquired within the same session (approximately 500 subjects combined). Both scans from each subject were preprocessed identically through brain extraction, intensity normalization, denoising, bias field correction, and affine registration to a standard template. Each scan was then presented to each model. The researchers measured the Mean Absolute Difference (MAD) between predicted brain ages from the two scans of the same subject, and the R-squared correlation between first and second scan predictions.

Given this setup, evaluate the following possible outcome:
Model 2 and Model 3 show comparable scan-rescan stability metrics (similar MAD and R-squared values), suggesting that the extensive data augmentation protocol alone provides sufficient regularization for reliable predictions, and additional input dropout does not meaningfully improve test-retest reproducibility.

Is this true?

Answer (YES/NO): NO